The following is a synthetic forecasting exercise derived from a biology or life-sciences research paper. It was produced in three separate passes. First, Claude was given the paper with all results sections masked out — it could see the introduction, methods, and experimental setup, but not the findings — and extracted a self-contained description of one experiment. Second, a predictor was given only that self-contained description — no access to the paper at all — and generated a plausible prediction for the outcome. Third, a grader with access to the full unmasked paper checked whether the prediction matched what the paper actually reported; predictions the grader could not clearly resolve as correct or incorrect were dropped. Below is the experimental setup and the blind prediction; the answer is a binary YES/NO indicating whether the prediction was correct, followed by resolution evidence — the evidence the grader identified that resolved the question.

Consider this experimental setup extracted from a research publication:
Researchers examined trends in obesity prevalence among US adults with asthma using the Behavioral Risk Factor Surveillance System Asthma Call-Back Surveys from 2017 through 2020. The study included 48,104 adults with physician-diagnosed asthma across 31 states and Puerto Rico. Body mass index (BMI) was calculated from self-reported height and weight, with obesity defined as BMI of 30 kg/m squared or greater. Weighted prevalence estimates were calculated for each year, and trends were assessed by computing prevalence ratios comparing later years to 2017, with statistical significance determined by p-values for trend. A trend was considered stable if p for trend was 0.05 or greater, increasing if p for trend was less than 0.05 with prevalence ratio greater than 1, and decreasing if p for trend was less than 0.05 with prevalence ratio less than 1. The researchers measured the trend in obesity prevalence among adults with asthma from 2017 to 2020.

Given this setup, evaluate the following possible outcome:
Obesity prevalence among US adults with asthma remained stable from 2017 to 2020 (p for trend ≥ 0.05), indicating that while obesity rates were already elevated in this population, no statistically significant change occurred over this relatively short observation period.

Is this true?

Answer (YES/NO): YES